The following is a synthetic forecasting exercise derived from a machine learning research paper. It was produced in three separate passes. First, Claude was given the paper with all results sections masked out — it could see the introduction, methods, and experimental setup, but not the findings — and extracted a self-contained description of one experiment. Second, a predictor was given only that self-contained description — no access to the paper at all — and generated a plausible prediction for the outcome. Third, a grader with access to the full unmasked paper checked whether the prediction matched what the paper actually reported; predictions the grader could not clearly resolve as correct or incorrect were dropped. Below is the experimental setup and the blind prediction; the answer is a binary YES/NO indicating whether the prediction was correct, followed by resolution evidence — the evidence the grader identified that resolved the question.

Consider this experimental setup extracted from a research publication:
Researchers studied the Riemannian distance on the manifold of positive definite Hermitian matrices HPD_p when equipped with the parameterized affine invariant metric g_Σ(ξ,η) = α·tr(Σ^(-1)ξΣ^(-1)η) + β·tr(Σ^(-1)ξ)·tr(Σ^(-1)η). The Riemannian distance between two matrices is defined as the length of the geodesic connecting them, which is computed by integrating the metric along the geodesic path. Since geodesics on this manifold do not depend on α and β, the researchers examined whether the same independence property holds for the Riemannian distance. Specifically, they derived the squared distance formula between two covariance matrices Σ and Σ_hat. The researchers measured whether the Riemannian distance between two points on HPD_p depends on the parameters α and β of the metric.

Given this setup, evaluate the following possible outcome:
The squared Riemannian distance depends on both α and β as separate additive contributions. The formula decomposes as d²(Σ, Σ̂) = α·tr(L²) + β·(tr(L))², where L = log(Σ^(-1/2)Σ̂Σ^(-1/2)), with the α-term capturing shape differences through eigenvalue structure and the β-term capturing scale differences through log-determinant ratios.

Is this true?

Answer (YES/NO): YES